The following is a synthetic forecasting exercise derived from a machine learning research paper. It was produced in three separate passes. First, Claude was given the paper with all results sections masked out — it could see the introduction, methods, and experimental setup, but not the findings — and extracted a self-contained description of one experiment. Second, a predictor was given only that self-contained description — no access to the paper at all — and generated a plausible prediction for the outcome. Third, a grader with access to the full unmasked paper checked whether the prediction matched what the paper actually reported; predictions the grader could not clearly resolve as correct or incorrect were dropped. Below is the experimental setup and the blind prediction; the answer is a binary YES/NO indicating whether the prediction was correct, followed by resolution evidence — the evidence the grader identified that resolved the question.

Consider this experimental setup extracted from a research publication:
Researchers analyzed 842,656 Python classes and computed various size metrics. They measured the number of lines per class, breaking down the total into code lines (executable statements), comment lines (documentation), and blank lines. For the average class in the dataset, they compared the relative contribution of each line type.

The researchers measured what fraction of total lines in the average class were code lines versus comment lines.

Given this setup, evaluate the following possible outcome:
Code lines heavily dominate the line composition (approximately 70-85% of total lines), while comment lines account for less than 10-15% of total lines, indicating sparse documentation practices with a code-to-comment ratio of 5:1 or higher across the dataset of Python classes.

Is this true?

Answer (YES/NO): NO